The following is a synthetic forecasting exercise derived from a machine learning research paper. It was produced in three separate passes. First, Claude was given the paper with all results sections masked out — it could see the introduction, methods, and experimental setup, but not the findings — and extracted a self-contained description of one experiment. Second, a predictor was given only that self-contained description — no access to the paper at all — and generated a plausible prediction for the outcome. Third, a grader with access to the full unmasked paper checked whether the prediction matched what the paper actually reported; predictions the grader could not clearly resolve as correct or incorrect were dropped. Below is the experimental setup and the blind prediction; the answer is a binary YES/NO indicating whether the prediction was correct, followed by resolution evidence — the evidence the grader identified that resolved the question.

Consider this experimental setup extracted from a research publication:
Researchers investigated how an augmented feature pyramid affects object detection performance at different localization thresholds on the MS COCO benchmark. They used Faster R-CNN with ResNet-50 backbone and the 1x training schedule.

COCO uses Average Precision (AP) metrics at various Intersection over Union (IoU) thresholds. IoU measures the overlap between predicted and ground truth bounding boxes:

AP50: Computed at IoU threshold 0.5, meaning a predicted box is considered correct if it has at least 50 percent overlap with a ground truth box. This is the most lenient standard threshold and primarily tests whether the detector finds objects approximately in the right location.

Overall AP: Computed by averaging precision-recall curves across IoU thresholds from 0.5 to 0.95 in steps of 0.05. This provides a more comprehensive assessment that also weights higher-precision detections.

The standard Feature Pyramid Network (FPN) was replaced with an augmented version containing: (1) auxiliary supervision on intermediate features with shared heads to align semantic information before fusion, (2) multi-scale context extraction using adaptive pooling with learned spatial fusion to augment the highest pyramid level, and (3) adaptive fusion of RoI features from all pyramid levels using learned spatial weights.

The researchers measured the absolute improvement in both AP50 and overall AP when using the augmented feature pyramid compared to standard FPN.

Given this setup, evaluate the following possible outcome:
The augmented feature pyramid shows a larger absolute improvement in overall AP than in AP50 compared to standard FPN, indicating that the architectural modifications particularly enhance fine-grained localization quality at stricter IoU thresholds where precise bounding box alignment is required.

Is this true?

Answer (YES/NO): NO